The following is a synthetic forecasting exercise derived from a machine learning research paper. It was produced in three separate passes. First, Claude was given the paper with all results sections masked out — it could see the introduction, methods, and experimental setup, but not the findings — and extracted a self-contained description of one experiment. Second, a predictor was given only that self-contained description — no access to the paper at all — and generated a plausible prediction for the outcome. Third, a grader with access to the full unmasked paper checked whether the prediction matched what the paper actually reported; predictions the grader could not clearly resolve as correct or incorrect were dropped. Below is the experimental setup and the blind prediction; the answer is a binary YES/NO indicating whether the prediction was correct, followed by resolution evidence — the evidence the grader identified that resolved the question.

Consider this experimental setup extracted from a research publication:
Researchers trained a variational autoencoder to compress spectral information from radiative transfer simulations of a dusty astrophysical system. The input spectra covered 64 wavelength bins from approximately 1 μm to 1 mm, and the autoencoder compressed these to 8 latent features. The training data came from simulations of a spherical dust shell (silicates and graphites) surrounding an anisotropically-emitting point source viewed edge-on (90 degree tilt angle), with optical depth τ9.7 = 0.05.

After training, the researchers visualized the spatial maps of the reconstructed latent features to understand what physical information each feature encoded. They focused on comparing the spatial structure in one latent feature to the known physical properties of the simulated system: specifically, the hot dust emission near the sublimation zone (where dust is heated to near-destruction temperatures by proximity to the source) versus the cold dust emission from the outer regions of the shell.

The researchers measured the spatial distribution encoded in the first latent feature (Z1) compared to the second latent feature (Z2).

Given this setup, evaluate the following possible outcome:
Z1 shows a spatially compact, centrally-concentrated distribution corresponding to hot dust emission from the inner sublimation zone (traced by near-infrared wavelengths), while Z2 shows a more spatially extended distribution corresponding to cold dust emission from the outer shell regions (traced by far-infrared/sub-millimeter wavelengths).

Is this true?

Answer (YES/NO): YES